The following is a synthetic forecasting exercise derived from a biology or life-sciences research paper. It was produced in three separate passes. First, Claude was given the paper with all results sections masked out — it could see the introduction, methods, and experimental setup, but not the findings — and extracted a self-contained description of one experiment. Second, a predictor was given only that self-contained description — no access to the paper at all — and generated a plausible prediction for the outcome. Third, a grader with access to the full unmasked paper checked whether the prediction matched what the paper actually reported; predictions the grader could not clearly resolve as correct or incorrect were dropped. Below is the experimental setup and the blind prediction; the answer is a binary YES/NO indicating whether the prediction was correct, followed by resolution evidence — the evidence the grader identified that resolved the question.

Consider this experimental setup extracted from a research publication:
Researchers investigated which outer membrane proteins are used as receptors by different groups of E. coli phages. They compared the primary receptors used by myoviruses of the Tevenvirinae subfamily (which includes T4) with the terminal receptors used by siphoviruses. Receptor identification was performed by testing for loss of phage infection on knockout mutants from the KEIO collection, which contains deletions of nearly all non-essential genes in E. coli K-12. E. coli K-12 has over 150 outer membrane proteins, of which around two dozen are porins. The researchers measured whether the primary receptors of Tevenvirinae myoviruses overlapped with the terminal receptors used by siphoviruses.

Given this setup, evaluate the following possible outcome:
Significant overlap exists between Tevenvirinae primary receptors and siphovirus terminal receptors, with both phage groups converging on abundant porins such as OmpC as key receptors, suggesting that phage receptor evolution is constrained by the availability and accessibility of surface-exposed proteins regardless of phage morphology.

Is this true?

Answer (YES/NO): NO